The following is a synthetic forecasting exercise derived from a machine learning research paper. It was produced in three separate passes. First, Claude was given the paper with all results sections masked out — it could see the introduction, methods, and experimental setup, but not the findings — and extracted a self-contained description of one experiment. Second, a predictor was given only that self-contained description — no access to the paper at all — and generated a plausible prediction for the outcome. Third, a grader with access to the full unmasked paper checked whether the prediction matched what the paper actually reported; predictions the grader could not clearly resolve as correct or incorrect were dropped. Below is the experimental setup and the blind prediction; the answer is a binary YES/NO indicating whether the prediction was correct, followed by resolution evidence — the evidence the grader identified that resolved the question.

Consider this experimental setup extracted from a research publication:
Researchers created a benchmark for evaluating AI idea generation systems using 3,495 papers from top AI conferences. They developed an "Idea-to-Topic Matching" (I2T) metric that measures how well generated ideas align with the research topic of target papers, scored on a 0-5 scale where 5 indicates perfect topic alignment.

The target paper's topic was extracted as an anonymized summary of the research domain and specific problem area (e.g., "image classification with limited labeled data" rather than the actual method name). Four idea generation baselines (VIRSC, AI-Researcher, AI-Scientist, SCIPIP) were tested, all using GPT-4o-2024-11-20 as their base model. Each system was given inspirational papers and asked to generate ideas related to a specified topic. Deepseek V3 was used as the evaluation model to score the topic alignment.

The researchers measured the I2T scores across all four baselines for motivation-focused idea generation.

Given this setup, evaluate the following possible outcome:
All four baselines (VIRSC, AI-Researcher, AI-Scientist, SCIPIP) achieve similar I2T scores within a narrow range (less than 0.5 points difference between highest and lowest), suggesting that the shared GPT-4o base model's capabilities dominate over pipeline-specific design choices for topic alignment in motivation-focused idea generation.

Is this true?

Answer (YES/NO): YES